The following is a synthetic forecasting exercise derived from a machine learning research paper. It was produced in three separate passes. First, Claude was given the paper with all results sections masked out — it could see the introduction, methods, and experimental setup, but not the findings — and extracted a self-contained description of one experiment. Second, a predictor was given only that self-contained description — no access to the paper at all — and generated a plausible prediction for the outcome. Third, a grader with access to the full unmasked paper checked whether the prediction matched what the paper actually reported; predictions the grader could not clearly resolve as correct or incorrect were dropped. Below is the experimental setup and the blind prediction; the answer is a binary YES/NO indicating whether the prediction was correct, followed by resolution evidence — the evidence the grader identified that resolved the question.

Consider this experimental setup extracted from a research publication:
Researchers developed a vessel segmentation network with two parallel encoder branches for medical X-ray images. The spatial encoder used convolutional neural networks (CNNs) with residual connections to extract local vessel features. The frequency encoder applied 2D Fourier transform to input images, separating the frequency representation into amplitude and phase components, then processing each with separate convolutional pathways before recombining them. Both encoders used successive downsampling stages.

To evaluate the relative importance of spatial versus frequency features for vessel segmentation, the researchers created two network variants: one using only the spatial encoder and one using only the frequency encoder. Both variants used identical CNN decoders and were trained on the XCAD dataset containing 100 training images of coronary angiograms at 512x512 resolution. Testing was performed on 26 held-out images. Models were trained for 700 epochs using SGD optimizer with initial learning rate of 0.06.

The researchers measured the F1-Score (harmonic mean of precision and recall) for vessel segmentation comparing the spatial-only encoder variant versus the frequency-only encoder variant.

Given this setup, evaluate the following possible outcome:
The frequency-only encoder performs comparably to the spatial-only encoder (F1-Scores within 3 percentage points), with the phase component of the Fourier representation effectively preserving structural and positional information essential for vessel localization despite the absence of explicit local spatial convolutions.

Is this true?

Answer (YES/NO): NO